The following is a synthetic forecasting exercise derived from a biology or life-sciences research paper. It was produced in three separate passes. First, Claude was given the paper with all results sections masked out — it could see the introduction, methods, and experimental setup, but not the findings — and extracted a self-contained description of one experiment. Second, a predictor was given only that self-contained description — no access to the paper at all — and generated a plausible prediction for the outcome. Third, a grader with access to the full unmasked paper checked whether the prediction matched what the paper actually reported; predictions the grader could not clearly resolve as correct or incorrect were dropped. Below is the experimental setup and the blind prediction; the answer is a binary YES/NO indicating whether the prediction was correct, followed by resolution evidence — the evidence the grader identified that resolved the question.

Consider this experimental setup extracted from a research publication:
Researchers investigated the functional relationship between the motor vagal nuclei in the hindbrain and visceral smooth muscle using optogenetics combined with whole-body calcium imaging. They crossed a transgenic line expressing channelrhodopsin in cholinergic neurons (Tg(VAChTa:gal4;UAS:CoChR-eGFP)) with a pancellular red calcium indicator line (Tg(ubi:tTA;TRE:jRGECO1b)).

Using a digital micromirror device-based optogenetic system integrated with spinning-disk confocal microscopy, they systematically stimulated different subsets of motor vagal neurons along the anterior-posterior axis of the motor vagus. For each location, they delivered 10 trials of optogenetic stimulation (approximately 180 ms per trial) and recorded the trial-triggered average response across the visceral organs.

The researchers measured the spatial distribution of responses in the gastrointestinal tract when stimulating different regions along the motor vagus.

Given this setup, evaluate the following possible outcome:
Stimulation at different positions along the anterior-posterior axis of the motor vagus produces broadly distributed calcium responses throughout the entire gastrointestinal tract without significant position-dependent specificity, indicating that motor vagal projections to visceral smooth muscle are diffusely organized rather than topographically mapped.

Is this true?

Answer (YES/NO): NO